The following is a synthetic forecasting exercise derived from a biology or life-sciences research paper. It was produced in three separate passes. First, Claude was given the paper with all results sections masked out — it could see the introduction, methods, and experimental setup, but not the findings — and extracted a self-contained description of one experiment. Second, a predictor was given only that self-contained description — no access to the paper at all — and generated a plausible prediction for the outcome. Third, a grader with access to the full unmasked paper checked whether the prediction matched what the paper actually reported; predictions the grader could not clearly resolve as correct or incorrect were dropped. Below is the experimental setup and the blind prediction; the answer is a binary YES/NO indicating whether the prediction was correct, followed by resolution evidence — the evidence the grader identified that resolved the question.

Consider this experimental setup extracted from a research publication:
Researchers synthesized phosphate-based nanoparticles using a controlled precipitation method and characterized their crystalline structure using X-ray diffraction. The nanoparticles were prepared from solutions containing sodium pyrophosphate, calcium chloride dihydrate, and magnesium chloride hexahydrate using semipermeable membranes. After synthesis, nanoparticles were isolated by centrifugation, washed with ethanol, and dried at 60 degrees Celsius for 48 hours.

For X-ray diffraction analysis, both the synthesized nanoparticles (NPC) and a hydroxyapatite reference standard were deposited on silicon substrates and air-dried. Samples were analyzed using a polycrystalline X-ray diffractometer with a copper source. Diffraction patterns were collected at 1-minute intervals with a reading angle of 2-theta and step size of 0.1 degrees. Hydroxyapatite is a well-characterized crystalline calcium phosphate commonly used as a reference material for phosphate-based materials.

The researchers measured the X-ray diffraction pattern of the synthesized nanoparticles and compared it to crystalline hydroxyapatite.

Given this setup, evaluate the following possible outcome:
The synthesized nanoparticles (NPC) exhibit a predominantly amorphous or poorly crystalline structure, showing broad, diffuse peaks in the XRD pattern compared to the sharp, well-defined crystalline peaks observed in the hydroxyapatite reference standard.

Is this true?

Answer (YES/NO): YES